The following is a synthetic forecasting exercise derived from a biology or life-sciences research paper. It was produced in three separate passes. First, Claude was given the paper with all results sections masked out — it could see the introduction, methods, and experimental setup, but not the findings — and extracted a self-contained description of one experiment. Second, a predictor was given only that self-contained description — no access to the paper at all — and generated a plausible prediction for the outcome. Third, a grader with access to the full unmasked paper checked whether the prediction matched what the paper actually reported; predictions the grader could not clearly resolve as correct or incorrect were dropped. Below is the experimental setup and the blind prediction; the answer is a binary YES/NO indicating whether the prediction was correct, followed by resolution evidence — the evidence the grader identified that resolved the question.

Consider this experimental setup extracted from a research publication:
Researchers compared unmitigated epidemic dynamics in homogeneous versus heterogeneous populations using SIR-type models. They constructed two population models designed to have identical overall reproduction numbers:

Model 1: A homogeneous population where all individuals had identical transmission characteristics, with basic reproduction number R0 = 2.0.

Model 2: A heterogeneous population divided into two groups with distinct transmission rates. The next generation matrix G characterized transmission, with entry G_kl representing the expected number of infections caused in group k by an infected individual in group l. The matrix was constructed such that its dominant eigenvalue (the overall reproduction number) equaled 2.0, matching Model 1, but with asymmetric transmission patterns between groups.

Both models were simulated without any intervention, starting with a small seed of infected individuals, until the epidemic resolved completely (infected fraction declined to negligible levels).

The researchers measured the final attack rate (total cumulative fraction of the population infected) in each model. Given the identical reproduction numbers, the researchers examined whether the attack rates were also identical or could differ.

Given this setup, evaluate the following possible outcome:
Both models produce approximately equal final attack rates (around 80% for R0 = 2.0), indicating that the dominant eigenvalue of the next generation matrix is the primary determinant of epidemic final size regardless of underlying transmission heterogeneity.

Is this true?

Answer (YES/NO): NO